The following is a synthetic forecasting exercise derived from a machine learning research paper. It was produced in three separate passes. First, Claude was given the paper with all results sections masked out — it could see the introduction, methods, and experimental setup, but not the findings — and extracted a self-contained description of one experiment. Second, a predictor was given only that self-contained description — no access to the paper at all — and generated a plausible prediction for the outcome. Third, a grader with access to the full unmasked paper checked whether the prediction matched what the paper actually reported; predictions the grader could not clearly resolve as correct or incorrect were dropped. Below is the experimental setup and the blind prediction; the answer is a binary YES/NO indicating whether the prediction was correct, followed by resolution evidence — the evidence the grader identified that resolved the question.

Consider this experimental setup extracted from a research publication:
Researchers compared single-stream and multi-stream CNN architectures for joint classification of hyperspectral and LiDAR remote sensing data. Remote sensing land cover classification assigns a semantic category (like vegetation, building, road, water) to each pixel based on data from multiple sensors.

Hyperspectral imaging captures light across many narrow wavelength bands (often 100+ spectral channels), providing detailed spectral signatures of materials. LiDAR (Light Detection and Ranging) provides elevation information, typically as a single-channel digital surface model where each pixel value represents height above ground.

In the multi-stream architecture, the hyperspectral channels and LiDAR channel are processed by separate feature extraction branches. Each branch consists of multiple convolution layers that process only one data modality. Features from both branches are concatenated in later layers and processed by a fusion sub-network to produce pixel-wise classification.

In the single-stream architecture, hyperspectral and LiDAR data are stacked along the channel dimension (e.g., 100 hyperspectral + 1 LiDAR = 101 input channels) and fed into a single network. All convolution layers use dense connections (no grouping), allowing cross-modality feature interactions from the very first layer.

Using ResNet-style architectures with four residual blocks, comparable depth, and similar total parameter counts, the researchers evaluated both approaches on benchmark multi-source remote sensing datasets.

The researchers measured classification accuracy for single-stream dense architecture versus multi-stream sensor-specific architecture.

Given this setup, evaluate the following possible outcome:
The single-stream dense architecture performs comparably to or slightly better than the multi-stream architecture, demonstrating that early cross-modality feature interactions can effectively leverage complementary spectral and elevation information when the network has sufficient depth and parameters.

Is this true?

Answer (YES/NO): YES